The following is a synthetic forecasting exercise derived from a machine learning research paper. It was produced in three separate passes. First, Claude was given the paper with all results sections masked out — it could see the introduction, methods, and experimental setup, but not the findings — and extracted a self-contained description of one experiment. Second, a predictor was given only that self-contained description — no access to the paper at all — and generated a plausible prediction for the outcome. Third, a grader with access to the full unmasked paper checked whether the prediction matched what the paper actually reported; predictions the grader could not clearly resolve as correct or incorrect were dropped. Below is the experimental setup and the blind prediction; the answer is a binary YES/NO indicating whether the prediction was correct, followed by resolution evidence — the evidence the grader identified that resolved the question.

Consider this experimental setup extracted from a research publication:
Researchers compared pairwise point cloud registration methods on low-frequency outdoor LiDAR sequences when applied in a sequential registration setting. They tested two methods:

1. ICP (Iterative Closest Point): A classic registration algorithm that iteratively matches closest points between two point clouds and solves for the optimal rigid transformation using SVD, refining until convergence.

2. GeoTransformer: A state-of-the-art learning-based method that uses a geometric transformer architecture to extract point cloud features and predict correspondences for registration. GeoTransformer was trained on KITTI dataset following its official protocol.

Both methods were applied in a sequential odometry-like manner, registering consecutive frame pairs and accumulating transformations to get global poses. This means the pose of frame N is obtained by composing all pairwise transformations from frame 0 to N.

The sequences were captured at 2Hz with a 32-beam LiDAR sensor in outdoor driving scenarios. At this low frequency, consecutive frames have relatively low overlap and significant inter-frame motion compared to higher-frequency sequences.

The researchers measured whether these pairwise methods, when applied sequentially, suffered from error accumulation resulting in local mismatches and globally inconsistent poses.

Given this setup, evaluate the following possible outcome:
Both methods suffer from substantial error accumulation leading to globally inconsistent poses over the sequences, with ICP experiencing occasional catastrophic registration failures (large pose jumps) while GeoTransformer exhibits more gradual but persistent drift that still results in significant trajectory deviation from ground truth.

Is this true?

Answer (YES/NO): NO